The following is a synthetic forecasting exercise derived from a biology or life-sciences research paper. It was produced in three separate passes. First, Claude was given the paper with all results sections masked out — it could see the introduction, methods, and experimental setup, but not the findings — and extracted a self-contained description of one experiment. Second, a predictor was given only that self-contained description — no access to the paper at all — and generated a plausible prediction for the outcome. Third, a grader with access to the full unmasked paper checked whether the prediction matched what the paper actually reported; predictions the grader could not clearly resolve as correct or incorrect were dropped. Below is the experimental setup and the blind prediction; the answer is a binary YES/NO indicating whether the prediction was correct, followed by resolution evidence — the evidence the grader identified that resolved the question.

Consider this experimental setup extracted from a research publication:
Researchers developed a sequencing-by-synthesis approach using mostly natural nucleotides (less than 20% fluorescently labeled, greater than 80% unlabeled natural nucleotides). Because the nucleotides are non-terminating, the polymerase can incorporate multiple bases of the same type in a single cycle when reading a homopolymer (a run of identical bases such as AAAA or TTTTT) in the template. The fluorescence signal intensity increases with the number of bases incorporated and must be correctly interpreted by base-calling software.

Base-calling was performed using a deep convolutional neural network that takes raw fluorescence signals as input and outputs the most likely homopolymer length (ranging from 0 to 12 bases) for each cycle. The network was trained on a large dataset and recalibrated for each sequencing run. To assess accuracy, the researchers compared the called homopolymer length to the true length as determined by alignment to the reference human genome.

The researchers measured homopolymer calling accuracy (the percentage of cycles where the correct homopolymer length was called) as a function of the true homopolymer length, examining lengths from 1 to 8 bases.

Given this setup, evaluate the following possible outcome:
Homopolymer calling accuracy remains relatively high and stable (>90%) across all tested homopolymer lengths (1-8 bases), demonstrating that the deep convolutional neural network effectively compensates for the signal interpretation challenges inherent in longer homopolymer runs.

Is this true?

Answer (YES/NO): NO